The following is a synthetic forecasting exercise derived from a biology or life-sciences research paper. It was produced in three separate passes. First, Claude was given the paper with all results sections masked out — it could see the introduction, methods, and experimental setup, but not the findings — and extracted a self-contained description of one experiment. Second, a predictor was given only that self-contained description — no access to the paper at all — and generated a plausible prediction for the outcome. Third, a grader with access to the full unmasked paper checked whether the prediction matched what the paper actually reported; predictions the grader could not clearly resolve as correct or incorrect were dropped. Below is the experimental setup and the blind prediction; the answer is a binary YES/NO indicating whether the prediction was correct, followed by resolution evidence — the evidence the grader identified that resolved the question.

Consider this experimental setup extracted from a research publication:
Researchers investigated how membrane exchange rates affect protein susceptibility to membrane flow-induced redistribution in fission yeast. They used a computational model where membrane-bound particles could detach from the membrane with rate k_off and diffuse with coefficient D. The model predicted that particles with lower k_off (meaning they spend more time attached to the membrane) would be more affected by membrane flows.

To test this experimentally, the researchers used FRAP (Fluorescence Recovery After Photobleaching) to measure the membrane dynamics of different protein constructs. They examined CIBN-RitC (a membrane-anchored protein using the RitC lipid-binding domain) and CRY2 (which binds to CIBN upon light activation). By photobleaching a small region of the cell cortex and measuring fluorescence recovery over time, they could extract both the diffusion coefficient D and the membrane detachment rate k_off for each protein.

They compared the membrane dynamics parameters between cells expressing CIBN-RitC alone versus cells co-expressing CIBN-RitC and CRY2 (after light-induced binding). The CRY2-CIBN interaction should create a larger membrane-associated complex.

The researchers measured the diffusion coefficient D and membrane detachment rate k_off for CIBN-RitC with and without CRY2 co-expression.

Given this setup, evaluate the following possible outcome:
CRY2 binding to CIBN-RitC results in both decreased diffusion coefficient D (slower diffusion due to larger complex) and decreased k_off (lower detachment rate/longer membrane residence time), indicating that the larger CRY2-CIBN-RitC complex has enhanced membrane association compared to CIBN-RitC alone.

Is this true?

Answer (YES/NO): YES